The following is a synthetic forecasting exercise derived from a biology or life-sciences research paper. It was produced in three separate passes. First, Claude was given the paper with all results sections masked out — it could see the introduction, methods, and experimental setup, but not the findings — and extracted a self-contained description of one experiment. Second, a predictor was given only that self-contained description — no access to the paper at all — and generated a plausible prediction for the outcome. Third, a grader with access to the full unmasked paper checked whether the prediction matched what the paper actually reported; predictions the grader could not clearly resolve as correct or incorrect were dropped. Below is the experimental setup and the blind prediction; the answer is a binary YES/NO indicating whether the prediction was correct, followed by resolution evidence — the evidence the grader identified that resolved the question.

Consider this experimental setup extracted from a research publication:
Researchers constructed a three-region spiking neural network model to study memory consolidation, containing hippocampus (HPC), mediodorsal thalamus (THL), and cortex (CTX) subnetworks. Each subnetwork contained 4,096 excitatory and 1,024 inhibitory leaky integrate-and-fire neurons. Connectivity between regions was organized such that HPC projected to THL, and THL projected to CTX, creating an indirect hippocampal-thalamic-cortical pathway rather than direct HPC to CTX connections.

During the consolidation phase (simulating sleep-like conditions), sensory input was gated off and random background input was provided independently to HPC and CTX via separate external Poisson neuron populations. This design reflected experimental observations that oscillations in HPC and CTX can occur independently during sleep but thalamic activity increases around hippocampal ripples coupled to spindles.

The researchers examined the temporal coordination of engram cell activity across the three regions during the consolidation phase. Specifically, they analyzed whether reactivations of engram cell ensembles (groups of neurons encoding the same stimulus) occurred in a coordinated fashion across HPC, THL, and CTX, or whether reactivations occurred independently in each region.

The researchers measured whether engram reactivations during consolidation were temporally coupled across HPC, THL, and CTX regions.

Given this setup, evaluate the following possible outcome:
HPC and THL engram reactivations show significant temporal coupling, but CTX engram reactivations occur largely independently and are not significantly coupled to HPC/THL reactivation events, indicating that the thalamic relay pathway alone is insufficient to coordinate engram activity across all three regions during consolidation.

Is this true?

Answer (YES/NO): NO